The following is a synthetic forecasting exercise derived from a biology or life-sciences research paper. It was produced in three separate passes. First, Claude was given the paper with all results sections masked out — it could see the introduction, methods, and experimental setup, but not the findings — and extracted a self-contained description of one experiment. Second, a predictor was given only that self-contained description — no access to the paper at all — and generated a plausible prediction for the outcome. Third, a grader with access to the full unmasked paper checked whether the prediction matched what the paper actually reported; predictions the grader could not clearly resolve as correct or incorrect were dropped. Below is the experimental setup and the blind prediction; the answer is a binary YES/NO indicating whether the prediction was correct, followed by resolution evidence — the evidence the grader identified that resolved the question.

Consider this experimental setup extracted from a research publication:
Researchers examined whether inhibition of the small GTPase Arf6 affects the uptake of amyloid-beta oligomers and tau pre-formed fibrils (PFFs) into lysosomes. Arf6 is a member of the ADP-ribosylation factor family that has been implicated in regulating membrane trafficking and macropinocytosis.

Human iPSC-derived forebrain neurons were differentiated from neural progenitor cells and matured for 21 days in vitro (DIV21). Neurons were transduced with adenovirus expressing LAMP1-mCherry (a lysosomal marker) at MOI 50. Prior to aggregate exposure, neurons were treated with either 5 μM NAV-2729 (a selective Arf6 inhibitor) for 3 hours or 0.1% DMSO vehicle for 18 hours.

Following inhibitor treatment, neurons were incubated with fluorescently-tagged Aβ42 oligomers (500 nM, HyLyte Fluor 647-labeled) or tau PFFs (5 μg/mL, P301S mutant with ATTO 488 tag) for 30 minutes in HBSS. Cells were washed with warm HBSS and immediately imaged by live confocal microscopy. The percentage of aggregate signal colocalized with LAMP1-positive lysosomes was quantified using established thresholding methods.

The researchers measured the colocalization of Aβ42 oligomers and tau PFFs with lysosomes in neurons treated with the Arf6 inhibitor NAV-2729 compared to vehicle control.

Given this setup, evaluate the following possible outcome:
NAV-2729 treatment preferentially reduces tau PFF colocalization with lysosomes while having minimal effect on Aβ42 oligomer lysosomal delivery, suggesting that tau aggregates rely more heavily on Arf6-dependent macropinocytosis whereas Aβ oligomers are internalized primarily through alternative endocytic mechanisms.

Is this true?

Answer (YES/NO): NO